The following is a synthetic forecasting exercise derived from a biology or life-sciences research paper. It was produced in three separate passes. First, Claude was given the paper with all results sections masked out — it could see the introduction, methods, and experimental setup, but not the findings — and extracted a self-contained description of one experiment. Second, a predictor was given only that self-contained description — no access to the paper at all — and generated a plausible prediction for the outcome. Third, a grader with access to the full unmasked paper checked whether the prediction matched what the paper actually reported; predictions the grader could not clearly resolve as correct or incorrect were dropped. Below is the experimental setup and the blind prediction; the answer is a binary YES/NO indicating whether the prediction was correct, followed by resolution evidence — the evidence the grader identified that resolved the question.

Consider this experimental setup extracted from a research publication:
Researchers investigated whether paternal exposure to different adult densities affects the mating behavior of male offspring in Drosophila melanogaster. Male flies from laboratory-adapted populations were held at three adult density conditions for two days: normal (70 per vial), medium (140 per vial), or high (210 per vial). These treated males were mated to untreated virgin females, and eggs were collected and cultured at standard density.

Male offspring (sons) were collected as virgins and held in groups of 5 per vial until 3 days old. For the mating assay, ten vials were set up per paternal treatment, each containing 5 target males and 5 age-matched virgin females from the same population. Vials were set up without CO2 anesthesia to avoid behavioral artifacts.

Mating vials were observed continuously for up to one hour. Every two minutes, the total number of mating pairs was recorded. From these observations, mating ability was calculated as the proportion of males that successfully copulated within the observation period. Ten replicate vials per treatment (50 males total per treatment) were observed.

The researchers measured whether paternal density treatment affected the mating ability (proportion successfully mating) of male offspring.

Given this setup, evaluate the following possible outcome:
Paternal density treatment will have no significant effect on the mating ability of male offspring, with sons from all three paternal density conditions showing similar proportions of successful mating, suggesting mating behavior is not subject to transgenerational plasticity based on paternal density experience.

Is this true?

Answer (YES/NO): YES